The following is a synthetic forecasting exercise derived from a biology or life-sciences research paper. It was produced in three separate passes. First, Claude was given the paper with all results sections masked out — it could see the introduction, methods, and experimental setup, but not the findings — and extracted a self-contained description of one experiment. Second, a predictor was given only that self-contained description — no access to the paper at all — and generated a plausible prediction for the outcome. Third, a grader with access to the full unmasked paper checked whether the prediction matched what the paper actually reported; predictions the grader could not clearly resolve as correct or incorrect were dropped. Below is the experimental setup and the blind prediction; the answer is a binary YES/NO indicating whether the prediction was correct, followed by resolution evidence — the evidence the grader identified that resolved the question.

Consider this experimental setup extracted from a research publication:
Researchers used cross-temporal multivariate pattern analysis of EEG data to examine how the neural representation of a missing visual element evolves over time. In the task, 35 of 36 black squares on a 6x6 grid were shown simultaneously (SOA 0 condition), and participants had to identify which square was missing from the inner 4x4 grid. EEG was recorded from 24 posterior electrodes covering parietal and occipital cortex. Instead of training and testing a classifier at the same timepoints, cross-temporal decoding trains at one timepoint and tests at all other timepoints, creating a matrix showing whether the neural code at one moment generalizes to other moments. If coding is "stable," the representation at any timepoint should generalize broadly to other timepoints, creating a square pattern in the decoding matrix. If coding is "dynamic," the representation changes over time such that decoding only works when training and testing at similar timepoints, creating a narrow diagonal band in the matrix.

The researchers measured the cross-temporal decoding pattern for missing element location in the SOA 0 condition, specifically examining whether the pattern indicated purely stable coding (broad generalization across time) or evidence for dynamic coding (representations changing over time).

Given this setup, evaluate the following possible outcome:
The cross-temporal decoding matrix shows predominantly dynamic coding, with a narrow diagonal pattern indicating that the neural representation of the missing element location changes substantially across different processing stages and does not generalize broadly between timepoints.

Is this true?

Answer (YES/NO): NO